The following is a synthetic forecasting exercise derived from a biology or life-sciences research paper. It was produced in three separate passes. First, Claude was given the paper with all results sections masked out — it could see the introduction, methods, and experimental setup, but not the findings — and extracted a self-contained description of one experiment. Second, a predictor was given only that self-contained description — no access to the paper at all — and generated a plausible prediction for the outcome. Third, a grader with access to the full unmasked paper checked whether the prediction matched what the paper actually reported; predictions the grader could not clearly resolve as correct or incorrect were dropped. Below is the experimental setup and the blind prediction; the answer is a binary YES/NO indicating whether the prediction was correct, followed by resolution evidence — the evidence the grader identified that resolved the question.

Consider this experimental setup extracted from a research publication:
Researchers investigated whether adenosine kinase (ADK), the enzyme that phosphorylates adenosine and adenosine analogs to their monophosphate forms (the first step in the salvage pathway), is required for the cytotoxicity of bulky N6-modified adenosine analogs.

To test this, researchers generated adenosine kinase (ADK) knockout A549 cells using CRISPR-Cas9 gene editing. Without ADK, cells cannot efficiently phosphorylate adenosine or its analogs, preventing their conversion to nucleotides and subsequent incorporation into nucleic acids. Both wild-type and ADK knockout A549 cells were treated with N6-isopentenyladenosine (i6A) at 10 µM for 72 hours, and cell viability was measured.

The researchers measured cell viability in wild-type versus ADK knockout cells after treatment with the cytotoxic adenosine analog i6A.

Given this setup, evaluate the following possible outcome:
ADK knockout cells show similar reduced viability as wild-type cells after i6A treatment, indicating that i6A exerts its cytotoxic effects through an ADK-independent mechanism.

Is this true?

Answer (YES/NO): NO